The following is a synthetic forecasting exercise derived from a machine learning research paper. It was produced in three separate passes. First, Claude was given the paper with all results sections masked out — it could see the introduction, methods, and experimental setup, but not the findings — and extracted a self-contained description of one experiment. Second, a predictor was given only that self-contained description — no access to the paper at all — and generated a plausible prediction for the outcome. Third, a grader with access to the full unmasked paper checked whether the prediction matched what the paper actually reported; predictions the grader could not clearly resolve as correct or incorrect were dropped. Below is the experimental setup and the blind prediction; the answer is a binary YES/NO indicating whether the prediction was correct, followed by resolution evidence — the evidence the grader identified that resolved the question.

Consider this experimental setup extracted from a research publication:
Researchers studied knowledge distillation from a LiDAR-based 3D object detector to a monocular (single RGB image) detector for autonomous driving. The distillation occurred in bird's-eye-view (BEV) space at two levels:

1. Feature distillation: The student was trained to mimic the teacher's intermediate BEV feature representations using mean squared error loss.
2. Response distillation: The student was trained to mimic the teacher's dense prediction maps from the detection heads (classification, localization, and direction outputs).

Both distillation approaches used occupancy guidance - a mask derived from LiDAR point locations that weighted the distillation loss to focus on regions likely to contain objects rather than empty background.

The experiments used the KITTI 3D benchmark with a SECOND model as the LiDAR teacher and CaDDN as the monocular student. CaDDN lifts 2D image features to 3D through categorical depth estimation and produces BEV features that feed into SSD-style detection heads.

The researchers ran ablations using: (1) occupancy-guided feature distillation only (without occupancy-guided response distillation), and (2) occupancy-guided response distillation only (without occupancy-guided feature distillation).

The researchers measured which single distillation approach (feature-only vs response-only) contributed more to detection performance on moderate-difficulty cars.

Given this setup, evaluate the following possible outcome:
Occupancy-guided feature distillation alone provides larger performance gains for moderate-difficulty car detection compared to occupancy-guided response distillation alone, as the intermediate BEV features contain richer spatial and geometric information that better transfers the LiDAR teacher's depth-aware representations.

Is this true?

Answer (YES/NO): YES